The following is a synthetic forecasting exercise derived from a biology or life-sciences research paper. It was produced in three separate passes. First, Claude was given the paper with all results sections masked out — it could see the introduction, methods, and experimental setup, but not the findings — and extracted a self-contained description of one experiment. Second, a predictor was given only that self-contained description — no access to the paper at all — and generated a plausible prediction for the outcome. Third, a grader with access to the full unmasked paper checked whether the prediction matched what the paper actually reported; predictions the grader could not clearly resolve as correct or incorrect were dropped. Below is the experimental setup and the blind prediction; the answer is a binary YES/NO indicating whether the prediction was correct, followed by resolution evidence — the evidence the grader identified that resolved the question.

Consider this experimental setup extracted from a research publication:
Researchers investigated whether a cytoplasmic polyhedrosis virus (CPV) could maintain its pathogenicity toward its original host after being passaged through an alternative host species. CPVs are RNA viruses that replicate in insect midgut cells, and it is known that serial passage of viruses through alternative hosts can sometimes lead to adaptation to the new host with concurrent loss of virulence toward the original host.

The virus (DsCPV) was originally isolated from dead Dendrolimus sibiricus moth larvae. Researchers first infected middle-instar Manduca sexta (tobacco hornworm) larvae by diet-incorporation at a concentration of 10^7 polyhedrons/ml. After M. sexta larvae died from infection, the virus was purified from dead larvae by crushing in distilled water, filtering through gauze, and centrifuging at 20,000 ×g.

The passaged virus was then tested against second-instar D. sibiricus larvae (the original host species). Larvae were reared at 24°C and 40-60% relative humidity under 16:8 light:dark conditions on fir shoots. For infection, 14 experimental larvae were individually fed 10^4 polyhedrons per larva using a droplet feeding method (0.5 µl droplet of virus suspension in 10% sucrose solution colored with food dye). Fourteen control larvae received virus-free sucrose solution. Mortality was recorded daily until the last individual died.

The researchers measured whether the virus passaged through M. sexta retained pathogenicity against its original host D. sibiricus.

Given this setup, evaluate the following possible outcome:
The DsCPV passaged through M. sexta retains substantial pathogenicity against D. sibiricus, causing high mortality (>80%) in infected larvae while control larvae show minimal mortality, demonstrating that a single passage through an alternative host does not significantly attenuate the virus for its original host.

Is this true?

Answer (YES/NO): YES